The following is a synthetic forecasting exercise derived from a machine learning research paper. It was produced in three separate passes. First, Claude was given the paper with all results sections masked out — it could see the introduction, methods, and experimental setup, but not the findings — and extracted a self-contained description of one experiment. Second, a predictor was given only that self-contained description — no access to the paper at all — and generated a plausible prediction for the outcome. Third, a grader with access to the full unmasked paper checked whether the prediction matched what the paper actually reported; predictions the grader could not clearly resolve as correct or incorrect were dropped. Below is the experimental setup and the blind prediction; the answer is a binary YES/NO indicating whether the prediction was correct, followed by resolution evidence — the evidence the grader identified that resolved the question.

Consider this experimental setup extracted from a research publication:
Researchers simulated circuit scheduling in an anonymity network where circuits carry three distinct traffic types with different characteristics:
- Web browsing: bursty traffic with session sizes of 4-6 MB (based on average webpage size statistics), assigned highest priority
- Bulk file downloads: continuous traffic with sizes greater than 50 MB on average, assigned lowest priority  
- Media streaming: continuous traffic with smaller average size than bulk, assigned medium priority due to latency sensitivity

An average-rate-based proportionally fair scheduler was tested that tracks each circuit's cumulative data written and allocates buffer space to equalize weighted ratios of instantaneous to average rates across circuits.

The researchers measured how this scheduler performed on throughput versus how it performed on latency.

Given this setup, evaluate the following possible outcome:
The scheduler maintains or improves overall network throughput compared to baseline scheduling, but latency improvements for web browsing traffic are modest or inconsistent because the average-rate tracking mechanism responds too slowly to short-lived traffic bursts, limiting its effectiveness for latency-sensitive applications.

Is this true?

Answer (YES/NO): NO